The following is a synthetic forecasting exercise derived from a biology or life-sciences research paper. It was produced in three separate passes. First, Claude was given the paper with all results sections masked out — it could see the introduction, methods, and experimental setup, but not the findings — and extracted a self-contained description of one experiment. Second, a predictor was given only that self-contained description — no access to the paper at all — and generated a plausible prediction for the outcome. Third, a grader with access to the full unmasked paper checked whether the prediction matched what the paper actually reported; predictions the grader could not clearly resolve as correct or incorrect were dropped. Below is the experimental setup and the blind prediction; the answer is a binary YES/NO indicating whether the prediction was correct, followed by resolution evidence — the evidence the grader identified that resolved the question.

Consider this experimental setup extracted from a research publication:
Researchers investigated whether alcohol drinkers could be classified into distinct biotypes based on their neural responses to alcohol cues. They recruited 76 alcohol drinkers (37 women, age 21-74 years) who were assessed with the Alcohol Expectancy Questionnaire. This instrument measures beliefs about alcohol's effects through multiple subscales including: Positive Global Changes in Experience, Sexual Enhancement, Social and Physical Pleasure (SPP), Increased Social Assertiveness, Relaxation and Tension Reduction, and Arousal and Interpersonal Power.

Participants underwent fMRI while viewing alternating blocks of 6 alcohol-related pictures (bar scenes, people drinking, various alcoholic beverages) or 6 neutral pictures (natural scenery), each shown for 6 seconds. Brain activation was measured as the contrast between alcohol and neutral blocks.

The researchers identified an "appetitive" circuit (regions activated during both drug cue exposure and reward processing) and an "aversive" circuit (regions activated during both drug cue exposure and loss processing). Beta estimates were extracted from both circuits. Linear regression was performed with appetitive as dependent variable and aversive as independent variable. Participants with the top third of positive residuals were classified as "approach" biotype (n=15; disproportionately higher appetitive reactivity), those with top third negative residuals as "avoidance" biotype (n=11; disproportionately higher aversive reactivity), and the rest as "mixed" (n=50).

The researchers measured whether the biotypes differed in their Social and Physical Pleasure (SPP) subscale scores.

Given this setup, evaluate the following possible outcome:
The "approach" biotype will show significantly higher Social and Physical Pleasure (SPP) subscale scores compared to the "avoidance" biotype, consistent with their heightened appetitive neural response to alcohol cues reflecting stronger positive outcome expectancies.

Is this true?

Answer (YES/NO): YES